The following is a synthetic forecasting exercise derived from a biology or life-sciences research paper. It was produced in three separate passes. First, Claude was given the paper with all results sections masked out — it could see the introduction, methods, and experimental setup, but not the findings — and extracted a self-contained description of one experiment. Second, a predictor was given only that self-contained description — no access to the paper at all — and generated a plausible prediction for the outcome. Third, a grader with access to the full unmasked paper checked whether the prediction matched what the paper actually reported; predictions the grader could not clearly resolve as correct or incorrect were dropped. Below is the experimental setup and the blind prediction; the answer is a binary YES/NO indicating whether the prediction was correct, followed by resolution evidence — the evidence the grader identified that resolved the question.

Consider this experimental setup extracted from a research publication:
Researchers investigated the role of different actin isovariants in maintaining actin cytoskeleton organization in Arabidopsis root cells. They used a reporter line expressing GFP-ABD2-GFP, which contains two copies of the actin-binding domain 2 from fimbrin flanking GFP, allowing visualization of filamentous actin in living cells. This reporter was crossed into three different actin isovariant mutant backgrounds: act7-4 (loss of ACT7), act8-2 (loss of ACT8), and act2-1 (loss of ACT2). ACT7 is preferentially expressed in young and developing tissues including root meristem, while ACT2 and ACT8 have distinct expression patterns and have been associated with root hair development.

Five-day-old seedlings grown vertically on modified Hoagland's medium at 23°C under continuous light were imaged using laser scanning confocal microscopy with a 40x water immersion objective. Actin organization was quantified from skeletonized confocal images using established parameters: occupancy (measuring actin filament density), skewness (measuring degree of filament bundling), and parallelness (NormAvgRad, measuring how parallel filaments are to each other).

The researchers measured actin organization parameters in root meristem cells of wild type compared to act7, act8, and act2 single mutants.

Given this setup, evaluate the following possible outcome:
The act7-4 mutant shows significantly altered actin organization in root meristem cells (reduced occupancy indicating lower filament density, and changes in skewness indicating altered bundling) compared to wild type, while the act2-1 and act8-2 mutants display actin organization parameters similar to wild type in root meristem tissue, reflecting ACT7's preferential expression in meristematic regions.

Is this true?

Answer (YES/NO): NO